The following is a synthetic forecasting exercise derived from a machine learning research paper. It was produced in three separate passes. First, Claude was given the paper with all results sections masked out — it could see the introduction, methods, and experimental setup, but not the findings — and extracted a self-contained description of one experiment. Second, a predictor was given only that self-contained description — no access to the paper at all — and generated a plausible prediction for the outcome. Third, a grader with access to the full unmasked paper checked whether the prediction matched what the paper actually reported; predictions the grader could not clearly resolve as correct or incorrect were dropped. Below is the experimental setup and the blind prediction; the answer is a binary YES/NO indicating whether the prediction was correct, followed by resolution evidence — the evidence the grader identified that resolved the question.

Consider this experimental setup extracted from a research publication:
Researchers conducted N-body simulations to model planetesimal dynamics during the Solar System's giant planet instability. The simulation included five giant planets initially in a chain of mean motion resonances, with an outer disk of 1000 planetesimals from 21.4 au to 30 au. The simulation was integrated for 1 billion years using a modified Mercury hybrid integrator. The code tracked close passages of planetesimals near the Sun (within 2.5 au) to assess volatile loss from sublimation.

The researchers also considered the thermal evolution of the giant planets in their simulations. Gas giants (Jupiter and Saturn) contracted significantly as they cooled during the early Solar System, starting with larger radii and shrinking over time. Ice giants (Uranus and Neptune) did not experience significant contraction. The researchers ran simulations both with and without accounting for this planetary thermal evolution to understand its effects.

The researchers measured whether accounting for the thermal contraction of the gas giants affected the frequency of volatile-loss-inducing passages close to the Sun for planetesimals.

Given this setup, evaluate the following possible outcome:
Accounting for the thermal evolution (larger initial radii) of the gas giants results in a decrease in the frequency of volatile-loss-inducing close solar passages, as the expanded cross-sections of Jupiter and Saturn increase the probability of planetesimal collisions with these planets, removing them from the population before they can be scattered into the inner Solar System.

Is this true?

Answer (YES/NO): NO